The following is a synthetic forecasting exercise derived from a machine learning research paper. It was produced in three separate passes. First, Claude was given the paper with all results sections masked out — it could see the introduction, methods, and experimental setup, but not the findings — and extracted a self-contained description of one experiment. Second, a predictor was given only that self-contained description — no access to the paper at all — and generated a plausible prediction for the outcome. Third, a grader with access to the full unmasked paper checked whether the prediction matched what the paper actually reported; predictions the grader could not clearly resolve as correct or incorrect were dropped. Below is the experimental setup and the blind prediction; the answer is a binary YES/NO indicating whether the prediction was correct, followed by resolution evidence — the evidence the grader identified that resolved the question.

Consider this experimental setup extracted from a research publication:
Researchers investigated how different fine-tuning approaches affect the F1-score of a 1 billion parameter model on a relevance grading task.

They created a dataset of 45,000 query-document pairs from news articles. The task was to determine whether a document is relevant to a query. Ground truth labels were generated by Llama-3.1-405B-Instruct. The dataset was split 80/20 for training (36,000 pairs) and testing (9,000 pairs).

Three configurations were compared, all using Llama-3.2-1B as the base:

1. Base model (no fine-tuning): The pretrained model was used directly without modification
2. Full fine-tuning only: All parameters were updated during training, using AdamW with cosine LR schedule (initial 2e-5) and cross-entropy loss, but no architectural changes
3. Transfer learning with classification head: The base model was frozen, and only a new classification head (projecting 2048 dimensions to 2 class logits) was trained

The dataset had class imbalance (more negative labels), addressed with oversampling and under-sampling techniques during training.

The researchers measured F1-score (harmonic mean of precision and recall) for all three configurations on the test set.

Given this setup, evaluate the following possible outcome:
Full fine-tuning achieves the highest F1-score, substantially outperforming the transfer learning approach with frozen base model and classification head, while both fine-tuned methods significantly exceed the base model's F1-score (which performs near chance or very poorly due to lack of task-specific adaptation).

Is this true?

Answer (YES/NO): NO